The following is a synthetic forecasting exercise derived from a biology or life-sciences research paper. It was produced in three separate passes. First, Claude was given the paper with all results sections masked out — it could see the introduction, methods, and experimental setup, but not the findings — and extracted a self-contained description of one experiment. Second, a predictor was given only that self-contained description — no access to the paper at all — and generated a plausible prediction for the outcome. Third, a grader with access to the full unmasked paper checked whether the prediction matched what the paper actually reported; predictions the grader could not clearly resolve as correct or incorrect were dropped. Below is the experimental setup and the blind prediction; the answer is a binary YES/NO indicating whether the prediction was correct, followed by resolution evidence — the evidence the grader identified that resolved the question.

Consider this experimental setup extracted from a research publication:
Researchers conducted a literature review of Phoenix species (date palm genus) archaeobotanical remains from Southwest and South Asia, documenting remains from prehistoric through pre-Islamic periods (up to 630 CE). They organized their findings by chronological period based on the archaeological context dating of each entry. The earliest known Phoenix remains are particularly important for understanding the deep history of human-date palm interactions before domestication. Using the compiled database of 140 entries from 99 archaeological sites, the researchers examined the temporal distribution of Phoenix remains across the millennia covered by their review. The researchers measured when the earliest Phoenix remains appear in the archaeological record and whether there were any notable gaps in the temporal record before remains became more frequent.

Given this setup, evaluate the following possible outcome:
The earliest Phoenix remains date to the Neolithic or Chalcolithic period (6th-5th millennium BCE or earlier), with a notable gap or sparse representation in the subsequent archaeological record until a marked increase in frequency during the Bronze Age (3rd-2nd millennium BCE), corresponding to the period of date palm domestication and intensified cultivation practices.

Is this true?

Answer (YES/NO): NO